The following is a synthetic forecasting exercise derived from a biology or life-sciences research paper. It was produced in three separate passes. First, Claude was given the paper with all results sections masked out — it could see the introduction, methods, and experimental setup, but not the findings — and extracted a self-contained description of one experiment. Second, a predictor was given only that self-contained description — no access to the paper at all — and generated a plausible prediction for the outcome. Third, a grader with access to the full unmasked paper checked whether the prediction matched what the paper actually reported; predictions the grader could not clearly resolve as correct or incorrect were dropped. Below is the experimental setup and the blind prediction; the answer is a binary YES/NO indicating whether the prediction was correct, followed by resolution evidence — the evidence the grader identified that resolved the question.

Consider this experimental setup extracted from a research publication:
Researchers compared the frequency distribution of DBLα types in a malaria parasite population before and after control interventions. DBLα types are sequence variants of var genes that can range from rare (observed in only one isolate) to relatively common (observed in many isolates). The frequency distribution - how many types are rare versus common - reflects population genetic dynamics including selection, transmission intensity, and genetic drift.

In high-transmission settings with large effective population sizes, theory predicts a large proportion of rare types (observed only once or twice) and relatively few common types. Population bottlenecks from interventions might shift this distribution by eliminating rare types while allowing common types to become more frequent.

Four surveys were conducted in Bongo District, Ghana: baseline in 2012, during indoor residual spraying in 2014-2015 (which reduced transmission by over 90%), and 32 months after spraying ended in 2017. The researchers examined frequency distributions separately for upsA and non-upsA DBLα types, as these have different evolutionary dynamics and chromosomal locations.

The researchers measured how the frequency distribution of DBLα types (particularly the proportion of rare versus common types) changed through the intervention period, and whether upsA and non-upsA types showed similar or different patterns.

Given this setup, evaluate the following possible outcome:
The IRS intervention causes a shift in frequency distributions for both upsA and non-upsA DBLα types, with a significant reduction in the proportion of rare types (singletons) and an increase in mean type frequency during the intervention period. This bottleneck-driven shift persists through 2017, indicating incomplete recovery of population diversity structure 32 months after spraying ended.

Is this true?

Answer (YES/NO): NO